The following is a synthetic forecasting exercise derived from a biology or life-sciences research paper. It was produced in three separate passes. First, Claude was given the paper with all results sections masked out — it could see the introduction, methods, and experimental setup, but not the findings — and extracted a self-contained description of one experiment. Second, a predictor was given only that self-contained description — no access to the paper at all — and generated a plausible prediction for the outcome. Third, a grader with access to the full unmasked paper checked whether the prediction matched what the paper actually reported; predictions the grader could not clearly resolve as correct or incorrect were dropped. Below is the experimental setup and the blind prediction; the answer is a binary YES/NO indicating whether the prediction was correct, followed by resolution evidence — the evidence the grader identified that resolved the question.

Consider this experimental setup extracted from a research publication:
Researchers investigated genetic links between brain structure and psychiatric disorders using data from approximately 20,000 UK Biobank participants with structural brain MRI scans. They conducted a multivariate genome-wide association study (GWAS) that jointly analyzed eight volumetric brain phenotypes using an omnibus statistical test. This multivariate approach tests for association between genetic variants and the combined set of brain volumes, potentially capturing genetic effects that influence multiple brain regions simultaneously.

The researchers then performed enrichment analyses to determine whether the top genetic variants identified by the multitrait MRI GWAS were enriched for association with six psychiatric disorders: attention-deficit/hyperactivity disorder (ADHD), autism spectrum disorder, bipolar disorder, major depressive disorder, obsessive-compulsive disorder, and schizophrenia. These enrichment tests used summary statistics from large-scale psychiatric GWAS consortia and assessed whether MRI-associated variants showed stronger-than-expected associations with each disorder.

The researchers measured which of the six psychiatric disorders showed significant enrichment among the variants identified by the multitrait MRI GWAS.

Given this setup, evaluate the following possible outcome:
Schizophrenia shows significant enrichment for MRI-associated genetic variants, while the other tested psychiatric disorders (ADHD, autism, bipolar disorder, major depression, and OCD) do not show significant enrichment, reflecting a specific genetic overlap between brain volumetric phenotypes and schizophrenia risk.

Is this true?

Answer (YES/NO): NO